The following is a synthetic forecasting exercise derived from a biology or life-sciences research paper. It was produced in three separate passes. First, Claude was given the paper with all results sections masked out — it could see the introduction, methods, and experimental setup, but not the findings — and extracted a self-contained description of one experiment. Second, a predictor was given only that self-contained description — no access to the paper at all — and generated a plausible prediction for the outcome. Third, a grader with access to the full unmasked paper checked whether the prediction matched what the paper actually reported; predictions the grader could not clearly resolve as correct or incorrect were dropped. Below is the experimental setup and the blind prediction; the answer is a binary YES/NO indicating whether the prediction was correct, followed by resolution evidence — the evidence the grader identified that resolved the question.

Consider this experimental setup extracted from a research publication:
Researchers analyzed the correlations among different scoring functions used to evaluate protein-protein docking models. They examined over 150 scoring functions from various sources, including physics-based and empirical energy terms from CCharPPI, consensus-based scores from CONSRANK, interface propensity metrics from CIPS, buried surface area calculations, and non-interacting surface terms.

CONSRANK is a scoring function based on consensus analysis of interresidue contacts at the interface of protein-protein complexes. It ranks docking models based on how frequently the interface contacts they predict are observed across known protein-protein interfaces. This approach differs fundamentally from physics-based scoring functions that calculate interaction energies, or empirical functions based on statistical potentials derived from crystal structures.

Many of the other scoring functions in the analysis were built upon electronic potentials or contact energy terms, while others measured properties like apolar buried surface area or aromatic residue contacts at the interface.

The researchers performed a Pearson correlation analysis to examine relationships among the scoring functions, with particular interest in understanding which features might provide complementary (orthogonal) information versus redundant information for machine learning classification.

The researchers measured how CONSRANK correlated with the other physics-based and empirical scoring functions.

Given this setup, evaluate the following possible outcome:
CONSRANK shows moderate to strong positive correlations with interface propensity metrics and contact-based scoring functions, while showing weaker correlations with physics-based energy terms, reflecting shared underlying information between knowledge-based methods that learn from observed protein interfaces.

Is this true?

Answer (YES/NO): NO